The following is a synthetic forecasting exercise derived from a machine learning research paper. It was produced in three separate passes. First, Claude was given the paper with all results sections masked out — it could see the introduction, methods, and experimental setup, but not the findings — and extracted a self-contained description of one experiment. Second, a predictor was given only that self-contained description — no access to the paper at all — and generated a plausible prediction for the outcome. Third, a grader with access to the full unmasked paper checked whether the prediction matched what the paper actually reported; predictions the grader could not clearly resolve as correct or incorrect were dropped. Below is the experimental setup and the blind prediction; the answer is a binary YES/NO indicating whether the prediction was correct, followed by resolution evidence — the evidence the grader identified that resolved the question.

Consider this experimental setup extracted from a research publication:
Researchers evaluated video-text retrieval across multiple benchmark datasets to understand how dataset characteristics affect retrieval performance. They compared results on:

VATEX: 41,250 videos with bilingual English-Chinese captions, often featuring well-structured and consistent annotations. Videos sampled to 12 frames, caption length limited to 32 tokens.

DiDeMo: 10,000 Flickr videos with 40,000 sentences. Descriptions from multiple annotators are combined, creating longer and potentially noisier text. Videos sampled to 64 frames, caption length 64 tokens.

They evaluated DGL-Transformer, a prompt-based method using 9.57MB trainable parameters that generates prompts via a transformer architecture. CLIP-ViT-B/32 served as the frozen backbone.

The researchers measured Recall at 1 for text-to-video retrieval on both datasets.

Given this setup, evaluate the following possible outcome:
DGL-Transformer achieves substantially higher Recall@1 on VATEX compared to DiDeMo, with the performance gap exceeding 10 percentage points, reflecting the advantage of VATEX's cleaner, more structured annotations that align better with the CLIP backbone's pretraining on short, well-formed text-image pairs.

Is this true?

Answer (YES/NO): NO